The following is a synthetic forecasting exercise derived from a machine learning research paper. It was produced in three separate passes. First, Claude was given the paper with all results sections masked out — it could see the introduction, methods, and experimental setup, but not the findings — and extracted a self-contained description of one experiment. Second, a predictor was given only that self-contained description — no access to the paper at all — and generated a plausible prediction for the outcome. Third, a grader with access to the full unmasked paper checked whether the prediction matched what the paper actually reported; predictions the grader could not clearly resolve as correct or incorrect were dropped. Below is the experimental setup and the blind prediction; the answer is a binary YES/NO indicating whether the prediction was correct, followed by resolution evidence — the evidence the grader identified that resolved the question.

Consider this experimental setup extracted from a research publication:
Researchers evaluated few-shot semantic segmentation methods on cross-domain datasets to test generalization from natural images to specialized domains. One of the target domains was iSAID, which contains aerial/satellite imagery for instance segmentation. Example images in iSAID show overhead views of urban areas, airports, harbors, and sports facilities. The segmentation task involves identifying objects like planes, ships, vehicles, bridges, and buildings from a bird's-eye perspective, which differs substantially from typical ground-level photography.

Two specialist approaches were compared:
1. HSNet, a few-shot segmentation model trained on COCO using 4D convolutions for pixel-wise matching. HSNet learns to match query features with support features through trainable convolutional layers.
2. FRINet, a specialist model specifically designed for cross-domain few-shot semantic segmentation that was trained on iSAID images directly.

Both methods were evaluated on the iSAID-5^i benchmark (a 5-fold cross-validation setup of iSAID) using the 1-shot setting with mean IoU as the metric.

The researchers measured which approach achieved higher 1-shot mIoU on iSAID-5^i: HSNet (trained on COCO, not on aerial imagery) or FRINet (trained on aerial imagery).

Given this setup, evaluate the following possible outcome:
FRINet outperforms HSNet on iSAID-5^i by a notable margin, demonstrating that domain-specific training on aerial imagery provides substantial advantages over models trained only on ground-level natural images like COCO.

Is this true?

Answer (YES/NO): YES